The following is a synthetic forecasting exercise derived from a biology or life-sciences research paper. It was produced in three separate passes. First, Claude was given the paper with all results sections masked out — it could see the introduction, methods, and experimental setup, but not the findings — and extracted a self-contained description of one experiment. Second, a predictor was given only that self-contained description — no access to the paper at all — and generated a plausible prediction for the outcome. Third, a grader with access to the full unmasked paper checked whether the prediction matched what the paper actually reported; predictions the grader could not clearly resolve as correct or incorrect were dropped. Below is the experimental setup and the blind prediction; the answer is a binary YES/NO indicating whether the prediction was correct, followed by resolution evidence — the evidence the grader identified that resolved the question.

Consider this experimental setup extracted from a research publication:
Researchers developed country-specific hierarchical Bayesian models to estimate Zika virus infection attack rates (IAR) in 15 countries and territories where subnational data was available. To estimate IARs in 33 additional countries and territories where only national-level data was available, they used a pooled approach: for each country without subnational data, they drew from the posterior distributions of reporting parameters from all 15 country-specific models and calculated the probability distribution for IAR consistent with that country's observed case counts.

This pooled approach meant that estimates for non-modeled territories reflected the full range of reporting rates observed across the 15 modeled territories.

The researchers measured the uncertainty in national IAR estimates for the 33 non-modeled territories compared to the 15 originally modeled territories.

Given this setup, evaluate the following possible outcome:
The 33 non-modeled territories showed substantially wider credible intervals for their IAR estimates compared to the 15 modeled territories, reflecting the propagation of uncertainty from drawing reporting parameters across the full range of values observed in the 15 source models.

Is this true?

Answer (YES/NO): YES